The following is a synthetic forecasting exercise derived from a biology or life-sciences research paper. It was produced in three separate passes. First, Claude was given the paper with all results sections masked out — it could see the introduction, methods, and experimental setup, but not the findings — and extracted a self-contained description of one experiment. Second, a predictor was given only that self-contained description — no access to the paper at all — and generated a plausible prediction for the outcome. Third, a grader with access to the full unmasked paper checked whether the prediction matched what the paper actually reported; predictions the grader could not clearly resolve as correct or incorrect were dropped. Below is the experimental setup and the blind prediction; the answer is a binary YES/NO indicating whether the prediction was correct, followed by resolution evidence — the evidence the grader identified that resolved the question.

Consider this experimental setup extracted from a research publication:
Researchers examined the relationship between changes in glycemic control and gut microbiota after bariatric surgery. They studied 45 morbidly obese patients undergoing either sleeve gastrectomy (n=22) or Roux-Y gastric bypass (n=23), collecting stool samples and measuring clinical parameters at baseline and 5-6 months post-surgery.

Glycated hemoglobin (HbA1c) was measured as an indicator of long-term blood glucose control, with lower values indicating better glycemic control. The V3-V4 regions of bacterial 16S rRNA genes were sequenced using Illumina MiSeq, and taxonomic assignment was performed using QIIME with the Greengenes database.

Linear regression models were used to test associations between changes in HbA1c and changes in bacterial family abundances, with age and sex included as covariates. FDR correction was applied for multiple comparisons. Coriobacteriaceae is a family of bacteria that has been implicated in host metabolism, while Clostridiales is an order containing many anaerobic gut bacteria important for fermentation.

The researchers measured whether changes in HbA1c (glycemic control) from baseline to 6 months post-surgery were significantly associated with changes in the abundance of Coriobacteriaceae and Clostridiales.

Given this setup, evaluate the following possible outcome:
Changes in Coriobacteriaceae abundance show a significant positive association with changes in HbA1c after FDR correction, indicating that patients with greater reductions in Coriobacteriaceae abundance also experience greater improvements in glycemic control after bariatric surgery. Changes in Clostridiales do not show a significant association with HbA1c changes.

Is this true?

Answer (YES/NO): NO